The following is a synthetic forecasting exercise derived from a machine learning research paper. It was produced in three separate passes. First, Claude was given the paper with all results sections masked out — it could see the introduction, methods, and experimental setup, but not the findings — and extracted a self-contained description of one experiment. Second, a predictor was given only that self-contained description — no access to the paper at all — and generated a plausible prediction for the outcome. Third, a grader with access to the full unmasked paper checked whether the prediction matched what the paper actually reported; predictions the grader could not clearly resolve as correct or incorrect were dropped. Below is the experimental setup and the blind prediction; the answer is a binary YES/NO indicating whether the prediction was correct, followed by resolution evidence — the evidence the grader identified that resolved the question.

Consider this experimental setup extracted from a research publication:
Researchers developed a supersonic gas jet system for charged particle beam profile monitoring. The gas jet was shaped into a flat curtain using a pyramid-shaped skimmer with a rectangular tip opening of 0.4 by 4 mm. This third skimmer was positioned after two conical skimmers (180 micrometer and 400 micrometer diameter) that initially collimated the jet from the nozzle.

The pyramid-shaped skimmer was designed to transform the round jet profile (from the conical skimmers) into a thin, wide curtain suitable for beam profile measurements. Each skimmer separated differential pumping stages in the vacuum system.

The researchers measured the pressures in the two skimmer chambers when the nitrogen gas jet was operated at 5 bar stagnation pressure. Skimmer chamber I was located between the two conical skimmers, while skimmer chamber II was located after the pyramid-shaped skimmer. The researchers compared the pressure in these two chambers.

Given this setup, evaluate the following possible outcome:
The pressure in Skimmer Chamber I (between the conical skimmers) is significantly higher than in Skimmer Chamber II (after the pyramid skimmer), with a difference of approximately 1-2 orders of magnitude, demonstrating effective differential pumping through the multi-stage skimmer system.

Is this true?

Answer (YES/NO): YES